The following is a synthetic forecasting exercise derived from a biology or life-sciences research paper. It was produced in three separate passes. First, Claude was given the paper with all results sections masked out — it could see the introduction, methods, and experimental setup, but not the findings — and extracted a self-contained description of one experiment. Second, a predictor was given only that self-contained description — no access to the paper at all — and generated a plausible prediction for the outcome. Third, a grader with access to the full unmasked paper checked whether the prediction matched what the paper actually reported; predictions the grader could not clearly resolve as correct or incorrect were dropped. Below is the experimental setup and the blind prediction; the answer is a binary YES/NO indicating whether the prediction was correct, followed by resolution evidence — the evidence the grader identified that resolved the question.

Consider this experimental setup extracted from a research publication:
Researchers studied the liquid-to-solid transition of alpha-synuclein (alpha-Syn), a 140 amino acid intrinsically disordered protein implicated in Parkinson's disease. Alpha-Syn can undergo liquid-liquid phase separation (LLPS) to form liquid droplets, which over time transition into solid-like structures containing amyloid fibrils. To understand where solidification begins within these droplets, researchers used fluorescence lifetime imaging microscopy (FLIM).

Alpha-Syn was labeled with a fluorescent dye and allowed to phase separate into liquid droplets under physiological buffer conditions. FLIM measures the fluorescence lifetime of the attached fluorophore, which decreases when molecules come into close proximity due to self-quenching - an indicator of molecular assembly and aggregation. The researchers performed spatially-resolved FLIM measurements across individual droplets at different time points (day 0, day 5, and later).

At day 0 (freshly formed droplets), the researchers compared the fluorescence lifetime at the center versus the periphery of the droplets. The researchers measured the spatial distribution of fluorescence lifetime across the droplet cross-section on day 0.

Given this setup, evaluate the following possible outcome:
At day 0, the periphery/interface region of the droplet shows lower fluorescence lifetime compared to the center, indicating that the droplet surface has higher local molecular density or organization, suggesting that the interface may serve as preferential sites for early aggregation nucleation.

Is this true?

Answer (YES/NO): NO